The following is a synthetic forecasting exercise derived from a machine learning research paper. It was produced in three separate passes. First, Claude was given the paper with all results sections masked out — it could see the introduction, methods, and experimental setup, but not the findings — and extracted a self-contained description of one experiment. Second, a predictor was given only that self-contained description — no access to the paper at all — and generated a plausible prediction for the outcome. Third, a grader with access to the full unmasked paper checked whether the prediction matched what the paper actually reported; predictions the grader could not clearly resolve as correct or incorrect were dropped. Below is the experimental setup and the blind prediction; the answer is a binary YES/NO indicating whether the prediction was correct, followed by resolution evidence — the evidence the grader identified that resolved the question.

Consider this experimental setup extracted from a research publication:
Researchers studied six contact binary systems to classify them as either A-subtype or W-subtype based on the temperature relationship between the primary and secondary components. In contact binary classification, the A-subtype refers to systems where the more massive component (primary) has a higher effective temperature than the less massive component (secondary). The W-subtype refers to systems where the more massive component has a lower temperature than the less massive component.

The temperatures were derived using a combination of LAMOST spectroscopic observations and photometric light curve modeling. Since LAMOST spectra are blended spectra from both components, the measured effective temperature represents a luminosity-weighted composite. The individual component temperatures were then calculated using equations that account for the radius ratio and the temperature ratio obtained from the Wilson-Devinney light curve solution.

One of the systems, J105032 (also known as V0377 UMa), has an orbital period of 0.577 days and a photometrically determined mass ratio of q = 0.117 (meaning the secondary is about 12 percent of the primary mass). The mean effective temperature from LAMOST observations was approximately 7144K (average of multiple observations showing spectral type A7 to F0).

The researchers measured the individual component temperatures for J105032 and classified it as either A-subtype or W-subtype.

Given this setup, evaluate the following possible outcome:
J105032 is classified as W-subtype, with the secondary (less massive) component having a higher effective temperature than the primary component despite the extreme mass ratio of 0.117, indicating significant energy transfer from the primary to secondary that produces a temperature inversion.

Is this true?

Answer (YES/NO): YES